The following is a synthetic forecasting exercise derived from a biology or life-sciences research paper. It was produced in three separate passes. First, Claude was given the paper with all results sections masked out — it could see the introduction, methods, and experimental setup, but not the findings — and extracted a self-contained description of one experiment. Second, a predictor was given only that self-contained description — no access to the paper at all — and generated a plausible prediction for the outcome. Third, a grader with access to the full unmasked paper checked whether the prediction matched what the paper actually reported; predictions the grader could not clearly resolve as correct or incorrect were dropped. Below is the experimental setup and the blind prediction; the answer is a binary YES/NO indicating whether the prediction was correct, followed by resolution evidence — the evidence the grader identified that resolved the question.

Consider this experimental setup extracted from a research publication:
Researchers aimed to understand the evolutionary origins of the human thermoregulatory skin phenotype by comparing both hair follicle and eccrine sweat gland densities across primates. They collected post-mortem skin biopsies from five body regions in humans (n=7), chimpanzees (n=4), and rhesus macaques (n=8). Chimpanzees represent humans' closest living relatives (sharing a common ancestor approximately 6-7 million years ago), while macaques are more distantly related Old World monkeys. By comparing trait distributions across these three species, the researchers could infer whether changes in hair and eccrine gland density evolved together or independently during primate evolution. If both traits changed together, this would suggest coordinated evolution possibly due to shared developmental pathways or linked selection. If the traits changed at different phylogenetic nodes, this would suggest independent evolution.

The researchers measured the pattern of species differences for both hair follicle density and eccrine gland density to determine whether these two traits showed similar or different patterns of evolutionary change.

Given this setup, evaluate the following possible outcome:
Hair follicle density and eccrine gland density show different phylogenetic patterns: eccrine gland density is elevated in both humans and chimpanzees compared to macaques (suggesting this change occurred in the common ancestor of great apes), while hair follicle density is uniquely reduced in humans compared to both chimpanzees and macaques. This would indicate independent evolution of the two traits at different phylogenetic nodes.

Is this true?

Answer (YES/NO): NO